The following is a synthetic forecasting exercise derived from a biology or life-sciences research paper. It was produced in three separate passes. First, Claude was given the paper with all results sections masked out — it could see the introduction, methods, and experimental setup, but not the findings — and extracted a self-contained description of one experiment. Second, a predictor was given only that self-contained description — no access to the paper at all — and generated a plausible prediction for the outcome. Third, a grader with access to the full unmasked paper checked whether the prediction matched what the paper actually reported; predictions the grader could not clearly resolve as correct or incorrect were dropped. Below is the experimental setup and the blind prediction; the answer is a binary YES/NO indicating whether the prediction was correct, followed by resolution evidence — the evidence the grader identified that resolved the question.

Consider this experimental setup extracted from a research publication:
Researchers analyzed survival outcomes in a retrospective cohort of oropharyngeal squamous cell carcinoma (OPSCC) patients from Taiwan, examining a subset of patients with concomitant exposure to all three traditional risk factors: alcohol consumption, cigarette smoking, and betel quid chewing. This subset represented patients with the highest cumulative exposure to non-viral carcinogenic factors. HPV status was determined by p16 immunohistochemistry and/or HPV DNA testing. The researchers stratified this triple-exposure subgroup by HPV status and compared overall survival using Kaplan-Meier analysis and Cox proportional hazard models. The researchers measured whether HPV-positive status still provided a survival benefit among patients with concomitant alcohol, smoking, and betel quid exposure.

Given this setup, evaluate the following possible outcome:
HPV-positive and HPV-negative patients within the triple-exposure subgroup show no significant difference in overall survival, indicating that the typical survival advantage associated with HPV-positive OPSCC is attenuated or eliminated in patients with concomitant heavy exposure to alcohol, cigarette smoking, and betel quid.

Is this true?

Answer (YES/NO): NO